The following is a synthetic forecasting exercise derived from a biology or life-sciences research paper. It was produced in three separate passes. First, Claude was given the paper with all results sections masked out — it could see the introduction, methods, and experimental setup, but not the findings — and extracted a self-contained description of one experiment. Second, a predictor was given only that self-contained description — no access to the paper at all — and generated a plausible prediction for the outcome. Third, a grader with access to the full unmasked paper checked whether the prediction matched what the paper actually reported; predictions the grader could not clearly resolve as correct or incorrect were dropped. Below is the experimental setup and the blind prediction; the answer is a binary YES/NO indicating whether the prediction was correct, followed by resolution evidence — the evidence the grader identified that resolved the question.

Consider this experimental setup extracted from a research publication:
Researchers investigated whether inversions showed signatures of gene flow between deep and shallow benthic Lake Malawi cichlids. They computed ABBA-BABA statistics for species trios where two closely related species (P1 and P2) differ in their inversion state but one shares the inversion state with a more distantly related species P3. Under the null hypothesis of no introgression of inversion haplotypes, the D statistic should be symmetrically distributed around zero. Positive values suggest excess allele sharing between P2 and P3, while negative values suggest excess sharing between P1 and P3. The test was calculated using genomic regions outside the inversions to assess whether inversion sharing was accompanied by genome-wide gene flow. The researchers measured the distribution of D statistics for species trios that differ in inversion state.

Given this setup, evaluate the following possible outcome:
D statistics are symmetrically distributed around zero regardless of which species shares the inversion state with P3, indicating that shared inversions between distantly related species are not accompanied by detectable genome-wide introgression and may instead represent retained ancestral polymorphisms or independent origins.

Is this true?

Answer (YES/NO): NO